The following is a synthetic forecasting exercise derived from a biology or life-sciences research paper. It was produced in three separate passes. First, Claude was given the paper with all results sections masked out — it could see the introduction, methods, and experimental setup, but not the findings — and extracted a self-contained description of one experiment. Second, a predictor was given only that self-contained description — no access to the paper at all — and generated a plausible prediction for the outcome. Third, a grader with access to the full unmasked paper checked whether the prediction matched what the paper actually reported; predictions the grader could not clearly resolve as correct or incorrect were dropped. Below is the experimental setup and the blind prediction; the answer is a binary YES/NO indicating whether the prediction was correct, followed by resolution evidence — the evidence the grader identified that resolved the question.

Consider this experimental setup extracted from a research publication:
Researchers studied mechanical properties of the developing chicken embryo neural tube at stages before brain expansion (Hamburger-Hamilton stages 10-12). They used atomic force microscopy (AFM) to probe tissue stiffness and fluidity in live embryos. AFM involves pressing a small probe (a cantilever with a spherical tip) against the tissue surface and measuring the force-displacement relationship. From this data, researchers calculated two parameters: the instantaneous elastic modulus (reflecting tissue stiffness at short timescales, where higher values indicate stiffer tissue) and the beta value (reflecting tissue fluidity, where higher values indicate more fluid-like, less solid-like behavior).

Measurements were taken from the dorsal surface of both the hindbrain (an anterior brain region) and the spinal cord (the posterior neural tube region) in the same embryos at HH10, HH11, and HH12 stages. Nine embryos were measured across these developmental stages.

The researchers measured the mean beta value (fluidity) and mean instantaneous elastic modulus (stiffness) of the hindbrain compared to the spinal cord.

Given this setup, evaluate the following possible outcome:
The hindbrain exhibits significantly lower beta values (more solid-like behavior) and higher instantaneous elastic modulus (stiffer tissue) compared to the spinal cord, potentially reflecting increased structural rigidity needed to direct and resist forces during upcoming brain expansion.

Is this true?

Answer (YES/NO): NO